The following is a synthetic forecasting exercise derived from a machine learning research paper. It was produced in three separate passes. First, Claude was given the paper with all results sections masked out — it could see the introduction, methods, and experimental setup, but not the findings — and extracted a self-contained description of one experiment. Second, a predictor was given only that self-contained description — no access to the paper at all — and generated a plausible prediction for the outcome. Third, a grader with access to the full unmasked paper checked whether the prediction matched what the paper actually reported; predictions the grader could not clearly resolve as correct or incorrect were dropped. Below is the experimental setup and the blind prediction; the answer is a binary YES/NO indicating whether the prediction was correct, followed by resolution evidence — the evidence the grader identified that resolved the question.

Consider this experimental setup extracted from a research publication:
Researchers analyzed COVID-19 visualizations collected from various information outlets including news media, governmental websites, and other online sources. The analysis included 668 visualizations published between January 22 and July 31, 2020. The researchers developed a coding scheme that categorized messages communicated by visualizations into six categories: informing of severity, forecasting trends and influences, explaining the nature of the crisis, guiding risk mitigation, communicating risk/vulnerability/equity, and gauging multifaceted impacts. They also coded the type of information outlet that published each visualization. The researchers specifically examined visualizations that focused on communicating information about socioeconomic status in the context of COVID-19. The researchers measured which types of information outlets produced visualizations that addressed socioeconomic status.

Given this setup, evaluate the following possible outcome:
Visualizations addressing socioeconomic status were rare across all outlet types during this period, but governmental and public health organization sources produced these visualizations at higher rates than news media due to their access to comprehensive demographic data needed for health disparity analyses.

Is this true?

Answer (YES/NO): NO